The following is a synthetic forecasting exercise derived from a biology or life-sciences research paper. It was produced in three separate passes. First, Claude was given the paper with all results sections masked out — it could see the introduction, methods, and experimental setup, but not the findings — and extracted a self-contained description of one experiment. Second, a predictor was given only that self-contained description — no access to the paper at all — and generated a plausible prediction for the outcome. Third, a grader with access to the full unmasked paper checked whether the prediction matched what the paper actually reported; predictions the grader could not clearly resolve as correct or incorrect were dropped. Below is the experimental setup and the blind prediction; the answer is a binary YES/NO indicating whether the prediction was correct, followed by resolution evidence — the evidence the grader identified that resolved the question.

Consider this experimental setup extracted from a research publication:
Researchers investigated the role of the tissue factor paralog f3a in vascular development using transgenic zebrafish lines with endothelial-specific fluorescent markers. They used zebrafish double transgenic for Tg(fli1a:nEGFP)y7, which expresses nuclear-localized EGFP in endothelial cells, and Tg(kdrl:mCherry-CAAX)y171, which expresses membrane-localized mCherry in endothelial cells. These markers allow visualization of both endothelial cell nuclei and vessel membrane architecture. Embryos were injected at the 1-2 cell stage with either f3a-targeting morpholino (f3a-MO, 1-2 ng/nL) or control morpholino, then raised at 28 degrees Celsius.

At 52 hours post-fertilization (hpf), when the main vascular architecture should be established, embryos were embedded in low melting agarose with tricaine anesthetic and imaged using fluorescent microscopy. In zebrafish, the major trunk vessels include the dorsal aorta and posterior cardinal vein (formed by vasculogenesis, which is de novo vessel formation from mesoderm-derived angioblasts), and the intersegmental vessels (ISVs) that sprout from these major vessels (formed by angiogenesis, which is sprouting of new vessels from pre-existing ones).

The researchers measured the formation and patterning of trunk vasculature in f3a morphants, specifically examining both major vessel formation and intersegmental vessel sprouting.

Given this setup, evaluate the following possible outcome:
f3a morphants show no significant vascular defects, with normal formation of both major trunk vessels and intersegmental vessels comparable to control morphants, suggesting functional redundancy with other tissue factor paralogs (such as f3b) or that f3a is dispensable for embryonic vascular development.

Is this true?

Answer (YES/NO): NO